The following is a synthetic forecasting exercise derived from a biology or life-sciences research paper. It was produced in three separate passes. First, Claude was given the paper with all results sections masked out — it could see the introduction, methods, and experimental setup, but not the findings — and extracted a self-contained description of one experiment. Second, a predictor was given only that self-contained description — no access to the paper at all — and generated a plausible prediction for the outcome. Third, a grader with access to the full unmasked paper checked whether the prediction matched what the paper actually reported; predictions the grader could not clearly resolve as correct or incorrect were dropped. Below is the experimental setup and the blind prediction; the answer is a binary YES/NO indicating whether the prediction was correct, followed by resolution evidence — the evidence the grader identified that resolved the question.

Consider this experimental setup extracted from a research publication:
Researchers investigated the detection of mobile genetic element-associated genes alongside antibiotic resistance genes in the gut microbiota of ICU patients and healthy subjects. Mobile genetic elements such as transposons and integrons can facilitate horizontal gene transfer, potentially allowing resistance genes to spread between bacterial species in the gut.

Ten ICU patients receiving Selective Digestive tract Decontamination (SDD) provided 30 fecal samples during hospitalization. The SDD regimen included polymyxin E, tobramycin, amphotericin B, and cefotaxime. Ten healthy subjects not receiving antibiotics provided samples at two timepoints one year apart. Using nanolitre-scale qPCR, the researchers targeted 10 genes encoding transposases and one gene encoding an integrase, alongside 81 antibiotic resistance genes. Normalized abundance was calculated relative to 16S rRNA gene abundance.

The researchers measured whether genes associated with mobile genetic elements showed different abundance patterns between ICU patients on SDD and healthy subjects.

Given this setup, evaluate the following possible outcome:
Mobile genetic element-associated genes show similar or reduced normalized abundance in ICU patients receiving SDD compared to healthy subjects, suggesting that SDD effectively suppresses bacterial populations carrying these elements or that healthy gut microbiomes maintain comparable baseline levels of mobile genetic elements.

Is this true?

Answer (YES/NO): YES